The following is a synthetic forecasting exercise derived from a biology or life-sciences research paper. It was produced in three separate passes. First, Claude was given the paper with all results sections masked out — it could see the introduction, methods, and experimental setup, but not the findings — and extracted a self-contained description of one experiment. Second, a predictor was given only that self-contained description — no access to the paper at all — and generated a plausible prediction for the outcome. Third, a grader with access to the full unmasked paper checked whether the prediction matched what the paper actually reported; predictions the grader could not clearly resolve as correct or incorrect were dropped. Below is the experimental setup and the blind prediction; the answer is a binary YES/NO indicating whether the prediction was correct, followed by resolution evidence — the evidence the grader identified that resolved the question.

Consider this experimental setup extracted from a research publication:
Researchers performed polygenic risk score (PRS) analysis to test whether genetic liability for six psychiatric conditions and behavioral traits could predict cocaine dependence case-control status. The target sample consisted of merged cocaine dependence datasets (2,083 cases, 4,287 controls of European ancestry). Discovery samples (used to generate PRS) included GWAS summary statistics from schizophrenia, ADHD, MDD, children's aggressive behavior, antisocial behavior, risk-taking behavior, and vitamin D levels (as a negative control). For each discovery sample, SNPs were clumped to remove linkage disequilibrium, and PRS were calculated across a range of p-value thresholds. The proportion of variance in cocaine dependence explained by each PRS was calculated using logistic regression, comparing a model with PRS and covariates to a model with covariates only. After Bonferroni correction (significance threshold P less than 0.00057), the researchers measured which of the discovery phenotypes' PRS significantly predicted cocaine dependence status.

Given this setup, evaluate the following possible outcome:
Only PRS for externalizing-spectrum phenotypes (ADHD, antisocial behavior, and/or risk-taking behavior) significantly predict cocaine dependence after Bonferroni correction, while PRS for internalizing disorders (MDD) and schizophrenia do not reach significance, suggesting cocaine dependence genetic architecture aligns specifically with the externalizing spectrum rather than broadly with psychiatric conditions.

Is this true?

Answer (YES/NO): NO